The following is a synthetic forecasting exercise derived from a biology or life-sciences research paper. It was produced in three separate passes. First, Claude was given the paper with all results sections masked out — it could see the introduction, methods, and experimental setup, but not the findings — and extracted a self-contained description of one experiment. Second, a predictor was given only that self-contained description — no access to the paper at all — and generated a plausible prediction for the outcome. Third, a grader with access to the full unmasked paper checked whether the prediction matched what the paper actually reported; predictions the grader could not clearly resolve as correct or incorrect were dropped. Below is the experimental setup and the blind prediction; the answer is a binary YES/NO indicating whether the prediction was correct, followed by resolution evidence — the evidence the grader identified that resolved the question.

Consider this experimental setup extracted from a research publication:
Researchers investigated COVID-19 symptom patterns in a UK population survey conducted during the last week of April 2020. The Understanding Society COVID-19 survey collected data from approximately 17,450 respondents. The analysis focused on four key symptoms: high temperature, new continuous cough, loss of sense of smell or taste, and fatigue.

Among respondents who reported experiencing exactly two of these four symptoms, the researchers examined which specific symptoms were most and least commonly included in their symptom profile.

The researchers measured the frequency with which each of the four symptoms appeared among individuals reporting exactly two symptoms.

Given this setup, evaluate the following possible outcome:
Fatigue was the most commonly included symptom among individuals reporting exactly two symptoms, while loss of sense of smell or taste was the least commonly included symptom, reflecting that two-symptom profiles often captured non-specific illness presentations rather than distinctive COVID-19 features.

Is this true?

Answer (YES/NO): YES